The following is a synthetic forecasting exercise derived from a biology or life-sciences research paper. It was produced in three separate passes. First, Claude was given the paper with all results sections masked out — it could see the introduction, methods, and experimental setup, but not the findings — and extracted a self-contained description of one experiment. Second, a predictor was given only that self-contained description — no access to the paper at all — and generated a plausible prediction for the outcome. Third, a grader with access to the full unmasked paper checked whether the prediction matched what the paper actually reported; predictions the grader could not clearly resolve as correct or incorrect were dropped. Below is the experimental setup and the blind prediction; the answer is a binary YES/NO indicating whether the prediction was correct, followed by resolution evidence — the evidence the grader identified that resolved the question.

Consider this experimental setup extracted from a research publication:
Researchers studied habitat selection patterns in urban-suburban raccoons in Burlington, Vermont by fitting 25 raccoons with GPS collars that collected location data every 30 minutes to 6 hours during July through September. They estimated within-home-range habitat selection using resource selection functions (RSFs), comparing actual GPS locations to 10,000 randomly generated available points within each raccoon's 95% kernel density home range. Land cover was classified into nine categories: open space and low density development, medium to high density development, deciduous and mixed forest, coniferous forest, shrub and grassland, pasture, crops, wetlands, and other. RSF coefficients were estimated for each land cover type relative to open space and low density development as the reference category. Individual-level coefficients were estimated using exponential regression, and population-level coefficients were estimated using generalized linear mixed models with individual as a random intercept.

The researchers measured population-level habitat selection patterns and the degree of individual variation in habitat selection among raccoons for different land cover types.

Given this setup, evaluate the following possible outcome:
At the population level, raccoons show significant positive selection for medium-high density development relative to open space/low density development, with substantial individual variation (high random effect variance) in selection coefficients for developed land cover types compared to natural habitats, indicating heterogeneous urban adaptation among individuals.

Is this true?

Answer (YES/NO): NO